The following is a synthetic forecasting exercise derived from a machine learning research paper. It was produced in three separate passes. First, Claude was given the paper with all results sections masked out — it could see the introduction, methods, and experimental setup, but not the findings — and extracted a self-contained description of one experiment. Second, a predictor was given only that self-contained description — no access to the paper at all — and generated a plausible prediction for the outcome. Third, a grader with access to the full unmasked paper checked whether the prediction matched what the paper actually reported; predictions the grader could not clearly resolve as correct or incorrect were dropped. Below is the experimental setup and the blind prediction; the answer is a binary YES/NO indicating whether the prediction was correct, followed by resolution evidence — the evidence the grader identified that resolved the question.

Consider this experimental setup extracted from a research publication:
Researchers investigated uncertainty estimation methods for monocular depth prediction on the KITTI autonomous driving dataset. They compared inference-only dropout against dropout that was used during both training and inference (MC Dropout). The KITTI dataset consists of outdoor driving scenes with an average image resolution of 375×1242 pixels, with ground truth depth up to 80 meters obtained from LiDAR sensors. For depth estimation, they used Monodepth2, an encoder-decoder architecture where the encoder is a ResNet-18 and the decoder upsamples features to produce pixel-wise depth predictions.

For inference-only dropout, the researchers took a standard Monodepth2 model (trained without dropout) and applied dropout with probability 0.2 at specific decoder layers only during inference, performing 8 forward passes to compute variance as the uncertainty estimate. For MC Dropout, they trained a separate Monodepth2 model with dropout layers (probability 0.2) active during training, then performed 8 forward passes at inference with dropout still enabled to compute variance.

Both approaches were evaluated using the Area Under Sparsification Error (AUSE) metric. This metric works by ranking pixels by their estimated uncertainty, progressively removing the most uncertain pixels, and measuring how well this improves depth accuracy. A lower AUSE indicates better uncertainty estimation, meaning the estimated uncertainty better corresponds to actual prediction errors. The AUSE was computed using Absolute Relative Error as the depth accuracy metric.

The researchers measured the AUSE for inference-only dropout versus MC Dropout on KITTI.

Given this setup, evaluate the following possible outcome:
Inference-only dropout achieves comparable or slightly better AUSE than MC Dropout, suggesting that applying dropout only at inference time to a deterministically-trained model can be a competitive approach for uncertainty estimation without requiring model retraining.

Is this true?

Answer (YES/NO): YES